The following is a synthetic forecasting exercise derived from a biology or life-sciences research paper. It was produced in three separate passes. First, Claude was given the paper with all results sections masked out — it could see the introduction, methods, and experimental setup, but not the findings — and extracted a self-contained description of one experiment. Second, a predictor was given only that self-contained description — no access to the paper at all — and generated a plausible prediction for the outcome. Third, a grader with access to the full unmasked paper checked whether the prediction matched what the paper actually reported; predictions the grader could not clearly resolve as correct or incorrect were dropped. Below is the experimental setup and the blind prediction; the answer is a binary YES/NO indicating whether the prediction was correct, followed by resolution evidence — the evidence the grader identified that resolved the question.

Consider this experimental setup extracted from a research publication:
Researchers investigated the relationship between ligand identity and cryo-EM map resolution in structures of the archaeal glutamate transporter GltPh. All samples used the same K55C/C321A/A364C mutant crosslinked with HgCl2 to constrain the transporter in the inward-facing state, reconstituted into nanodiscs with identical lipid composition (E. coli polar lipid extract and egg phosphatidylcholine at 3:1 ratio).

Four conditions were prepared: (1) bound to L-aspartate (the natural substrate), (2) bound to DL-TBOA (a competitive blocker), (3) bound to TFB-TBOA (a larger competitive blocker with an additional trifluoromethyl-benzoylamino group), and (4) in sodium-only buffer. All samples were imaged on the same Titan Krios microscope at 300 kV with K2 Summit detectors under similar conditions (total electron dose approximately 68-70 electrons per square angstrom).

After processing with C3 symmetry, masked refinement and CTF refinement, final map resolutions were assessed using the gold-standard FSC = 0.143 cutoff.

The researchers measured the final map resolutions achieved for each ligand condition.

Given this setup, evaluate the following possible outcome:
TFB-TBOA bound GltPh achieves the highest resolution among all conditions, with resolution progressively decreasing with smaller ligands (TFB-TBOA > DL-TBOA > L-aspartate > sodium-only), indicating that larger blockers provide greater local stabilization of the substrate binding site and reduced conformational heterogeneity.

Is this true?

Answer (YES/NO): NO